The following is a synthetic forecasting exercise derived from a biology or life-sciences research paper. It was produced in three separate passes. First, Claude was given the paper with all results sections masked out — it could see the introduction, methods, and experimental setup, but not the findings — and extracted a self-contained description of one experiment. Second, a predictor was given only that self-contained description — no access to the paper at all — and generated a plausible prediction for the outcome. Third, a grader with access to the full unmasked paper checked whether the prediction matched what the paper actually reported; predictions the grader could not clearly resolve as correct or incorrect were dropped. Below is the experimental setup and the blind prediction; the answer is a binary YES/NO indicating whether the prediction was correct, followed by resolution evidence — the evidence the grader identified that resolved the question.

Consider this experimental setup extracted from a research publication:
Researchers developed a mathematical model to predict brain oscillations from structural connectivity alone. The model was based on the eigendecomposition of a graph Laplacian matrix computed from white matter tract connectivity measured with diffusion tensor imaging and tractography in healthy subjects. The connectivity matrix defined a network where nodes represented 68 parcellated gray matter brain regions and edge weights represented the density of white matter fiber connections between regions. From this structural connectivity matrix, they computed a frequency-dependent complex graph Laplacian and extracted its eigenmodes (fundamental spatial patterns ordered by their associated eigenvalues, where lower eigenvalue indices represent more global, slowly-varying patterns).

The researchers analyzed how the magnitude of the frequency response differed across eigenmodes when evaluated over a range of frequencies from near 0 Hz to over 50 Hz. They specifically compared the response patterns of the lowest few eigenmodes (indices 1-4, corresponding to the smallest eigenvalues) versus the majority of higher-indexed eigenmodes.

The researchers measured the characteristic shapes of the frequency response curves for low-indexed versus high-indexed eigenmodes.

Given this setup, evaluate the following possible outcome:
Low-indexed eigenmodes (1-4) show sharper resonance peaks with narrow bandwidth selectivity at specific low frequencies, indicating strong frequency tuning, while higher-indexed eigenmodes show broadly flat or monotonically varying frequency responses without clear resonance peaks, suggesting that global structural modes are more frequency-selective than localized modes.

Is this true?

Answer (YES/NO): NO